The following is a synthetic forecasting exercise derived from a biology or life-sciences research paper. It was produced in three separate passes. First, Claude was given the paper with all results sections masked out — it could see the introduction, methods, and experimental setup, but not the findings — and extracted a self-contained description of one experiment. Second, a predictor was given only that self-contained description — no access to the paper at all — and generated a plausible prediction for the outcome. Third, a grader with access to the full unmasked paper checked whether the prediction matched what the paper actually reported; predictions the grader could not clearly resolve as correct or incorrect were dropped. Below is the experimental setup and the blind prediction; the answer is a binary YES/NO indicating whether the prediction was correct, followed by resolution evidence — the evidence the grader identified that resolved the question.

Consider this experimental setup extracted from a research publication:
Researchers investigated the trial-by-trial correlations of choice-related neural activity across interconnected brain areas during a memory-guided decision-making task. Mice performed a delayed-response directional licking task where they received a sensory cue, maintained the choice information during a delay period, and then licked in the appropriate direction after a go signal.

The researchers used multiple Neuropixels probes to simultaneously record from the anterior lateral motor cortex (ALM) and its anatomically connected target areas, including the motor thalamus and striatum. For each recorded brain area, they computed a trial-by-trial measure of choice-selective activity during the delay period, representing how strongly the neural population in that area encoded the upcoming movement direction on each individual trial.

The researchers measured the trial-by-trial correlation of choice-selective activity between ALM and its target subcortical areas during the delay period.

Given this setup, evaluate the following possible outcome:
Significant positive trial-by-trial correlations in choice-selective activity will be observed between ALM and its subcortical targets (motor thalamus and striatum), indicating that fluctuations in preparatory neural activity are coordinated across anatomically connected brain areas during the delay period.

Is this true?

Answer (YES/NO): YES